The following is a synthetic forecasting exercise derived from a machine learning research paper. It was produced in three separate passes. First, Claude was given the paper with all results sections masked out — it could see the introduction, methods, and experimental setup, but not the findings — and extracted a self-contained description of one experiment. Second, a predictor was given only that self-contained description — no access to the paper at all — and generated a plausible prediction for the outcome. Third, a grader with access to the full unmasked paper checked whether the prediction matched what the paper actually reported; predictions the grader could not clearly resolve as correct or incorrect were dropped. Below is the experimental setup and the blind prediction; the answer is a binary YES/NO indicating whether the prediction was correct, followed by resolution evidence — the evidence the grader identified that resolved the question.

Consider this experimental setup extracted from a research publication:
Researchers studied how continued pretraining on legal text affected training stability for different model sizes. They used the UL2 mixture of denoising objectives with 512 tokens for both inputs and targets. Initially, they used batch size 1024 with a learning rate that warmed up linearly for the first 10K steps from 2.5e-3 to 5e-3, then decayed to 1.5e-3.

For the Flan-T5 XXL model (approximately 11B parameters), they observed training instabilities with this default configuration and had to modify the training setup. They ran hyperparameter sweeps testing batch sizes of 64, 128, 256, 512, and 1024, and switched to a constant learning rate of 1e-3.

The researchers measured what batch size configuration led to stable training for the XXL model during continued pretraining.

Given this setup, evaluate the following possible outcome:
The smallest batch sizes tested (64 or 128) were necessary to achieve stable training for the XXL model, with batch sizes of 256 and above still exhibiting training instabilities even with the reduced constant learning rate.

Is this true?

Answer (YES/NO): NO